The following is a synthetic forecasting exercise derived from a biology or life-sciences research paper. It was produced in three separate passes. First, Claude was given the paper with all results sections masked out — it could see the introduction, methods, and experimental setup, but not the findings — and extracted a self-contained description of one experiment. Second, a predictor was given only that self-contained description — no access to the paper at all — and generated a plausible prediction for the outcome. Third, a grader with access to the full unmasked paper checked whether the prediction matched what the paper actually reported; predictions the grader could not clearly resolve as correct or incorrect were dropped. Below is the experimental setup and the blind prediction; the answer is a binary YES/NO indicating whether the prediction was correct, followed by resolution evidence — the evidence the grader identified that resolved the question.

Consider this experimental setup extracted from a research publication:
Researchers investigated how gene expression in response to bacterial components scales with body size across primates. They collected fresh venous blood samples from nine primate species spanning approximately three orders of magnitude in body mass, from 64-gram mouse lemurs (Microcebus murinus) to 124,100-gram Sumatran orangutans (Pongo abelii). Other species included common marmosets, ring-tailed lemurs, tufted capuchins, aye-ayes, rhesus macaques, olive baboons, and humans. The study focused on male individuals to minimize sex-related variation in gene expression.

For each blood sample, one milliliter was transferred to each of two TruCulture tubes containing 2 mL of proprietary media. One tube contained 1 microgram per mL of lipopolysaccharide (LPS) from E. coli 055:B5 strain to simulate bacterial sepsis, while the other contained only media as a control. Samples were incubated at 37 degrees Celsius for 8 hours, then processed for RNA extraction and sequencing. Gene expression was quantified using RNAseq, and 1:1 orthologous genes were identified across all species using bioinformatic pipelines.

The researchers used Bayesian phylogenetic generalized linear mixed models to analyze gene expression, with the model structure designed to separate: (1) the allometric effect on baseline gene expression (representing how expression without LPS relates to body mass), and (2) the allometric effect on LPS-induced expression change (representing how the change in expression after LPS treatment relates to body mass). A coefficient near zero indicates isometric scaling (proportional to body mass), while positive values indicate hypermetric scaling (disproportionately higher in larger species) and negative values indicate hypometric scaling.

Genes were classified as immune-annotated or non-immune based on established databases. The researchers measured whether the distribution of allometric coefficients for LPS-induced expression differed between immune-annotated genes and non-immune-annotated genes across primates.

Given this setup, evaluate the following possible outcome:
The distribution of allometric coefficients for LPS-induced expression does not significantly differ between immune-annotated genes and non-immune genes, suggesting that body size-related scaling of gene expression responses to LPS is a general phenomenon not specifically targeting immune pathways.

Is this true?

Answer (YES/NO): NO